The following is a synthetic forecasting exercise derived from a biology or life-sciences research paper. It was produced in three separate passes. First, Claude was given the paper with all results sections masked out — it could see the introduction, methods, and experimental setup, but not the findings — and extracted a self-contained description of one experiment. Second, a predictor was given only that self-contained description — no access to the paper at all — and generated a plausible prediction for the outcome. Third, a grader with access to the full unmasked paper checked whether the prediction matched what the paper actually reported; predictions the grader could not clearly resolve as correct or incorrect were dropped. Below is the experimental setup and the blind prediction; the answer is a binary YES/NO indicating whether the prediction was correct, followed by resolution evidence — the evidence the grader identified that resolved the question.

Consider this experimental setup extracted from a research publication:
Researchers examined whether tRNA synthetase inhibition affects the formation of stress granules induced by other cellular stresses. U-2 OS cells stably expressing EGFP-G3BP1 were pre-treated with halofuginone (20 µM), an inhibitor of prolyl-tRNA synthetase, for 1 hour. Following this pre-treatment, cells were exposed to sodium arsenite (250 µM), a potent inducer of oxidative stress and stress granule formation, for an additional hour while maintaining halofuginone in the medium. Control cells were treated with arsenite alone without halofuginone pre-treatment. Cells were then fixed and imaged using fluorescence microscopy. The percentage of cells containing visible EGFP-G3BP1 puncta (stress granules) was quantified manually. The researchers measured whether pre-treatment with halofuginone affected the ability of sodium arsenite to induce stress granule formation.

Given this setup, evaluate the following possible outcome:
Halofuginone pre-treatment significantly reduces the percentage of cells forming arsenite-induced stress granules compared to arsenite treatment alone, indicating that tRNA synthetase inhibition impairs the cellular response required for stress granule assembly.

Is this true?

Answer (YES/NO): YES